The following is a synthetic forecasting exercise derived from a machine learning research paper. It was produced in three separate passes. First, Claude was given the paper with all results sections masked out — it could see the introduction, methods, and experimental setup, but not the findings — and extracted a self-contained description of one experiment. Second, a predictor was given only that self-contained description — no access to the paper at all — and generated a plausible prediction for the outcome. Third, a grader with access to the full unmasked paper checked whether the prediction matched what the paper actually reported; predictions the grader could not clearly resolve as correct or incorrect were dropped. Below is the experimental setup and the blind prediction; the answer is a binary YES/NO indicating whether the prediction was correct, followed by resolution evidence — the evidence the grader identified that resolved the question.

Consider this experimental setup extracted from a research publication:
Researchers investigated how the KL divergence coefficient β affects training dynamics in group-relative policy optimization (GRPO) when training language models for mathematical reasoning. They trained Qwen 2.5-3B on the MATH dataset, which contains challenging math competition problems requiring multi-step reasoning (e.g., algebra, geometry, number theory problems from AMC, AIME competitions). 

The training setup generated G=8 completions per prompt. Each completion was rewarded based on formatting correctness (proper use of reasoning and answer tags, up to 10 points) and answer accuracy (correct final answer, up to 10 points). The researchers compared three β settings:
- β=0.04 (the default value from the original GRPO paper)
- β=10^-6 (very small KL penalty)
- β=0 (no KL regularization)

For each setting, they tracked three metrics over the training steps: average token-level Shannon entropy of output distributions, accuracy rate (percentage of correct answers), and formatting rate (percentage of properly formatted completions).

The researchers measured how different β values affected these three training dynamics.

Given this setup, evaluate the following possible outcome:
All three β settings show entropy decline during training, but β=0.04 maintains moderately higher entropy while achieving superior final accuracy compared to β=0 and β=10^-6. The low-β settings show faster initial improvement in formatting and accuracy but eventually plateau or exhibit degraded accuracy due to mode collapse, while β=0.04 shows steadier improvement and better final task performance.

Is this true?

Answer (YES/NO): NO